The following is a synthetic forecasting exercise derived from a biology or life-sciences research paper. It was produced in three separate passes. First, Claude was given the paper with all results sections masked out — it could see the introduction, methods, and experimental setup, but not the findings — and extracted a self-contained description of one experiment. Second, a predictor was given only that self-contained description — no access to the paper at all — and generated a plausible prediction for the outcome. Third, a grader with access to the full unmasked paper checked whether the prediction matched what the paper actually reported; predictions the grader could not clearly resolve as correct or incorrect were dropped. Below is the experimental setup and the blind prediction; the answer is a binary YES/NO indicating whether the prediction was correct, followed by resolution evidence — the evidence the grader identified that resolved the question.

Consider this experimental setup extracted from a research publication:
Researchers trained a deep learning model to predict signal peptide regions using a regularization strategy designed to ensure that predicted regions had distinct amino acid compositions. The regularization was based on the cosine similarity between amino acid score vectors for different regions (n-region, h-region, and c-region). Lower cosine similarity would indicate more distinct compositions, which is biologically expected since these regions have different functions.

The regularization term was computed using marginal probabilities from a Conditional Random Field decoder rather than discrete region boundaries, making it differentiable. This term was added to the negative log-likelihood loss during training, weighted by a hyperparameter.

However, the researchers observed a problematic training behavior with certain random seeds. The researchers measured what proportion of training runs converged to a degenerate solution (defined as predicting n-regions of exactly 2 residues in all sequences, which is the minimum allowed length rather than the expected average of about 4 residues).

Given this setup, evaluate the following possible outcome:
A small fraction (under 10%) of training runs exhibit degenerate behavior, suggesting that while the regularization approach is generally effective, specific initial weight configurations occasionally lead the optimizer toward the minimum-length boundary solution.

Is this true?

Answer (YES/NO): NO